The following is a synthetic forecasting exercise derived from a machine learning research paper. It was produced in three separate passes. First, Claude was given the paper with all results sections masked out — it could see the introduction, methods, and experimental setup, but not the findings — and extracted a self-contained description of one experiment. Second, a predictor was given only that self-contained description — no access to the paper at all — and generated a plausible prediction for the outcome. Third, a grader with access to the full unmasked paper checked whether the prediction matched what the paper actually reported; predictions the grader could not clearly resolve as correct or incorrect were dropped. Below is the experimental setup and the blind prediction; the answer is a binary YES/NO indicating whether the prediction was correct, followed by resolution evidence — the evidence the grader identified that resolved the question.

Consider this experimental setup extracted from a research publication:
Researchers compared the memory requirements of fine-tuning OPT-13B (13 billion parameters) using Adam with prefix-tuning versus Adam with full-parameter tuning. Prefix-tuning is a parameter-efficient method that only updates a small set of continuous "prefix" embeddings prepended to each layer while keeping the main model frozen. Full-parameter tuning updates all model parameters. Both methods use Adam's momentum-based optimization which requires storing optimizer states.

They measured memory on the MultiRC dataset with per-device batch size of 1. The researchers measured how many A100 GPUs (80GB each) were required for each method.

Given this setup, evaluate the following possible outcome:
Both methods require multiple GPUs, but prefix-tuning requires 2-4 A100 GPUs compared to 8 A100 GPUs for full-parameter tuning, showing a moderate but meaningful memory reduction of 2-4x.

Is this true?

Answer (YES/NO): NO